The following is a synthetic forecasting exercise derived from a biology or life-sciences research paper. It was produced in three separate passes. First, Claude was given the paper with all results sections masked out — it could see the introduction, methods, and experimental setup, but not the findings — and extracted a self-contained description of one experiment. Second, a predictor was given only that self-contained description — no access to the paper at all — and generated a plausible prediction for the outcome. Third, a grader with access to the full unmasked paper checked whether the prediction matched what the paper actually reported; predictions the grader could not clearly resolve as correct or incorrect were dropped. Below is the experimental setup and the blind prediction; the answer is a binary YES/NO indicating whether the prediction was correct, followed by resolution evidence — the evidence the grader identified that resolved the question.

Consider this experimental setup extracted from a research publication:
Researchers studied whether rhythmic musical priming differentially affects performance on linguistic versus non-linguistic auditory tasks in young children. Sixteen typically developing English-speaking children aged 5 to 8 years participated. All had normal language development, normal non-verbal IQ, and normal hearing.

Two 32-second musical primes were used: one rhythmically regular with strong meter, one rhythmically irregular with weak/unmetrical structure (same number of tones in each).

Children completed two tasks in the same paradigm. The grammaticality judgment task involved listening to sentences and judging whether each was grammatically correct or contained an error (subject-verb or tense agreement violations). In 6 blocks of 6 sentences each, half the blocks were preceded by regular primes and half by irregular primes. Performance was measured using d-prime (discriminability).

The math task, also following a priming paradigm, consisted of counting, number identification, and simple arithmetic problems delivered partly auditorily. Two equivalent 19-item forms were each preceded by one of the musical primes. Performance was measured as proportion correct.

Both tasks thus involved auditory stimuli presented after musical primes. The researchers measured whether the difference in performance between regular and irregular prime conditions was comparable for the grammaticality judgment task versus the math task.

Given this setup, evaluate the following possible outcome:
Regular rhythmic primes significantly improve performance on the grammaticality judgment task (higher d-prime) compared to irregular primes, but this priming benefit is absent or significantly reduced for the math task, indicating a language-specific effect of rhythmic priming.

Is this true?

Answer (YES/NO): YES